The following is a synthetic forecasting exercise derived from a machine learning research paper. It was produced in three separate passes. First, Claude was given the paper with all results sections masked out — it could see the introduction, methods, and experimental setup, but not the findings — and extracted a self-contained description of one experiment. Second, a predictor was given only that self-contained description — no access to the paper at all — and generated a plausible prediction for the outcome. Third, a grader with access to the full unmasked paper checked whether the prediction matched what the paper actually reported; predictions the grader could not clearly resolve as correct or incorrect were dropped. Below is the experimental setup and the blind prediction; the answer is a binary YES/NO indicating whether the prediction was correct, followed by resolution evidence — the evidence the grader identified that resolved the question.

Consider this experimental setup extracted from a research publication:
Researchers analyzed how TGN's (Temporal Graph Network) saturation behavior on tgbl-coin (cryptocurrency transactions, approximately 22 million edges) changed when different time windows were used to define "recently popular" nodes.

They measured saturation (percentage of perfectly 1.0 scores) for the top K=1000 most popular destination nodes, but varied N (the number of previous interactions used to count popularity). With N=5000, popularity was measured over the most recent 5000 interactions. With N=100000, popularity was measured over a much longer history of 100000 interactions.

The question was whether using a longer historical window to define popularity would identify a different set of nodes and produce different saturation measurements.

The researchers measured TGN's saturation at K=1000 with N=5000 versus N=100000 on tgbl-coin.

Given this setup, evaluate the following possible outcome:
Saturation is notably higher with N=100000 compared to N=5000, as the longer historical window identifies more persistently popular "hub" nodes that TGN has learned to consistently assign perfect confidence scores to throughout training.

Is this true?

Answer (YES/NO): YES